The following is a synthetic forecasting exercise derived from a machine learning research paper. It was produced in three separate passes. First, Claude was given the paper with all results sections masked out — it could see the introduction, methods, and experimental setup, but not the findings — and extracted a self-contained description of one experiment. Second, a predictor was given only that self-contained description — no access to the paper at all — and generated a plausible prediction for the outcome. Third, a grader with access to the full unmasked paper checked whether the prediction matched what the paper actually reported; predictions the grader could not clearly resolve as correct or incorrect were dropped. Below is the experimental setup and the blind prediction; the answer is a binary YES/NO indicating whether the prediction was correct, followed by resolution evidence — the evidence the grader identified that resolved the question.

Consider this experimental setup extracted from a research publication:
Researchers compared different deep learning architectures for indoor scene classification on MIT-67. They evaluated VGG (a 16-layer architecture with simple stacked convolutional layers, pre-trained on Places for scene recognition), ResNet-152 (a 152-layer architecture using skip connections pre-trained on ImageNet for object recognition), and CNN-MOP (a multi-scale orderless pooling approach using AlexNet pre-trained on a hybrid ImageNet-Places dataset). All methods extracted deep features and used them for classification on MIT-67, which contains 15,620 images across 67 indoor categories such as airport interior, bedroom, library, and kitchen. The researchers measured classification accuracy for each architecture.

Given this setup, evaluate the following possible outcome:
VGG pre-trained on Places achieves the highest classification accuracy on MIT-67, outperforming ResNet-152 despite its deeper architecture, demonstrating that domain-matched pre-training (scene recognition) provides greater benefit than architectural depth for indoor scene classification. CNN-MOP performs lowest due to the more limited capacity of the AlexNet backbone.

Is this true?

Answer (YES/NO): NO